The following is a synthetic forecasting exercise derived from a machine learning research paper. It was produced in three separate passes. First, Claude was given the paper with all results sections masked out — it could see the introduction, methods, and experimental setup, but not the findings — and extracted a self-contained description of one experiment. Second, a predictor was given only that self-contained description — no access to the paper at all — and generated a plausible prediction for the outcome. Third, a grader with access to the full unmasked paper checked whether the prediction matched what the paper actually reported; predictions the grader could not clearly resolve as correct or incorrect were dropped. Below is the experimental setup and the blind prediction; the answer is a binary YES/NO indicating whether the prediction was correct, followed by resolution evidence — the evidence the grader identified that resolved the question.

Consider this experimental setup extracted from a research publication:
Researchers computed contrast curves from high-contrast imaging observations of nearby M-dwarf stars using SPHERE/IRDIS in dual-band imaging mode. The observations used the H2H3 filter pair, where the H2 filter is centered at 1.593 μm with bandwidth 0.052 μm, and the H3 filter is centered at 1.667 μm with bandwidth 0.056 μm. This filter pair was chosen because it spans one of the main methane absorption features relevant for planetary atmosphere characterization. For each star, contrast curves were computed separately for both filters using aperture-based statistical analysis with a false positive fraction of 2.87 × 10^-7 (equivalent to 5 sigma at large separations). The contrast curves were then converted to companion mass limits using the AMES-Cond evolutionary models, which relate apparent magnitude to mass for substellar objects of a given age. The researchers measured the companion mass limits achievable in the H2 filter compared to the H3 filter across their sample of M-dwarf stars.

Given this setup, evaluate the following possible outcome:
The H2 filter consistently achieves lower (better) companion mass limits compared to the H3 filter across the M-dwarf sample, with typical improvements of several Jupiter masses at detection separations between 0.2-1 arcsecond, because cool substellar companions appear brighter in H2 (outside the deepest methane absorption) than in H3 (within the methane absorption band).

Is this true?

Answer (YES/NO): NO